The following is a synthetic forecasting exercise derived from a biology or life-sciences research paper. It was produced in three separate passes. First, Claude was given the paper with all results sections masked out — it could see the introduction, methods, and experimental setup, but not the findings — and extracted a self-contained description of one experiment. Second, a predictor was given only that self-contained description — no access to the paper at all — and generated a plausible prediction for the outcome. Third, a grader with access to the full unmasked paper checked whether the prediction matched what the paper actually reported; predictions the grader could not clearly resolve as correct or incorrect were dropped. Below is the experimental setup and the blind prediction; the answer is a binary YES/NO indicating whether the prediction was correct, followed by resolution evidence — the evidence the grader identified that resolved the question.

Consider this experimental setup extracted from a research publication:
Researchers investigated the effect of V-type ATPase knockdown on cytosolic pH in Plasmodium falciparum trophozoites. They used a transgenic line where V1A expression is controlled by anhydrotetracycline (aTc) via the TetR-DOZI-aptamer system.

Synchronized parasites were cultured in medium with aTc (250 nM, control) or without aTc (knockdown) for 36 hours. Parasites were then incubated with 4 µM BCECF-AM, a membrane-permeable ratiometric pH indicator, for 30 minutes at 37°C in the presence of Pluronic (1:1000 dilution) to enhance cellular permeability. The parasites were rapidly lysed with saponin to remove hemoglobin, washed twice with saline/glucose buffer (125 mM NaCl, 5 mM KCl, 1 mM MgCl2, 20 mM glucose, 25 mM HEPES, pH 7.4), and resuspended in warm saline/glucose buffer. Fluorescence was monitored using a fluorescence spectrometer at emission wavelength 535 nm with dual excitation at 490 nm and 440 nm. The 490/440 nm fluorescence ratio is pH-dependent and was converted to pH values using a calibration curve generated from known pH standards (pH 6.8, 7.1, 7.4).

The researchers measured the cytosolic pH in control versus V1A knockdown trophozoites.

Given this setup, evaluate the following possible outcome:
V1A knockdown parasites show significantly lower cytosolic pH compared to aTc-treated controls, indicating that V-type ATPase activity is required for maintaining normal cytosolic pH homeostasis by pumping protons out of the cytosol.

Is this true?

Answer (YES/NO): YES